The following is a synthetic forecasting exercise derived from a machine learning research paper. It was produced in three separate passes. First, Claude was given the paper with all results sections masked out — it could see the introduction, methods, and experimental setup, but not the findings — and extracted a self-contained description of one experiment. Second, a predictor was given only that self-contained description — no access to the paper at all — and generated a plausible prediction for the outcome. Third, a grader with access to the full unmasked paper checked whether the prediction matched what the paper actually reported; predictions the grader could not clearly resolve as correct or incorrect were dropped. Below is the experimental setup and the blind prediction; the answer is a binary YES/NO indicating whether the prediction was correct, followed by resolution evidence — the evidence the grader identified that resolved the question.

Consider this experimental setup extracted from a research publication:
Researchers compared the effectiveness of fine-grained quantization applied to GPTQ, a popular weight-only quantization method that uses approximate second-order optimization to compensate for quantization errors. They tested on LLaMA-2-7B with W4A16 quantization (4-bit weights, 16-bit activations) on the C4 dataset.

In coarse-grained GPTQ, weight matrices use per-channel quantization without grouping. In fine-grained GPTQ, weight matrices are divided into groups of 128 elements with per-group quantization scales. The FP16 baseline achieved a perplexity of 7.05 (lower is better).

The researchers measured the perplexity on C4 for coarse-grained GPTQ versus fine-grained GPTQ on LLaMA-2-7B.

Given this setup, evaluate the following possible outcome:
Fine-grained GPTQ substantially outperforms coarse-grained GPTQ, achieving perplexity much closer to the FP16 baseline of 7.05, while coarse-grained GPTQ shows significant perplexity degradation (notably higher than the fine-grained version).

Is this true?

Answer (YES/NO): YES